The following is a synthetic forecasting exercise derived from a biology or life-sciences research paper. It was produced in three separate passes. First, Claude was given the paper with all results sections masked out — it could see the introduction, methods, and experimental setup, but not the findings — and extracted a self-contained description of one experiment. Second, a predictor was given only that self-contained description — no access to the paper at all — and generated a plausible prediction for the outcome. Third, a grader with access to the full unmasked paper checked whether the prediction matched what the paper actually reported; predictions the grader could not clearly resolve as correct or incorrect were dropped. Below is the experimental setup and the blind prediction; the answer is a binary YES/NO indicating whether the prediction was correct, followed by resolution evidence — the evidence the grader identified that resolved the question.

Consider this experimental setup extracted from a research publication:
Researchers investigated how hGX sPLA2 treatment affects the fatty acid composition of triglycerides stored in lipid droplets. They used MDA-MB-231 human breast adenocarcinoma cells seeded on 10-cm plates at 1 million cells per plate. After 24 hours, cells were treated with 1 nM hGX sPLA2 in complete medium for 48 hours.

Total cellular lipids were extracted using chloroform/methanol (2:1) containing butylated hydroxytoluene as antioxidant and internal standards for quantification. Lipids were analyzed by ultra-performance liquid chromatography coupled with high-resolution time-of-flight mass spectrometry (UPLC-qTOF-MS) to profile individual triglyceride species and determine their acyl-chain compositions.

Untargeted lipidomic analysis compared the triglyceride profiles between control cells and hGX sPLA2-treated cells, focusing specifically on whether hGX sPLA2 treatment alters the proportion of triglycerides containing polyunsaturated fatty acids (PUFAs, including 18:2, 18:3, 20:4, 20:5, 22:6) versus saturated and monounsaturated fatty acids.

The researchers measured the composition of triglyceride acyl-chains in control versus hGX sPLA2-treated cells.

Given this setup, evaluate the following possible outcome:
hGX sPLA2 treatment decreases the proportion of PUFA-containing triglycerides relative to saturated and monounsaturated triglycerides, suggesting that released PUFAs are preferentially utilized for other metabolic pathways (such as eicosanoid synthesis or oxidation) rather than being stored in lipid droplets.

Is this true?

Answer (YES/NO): NO